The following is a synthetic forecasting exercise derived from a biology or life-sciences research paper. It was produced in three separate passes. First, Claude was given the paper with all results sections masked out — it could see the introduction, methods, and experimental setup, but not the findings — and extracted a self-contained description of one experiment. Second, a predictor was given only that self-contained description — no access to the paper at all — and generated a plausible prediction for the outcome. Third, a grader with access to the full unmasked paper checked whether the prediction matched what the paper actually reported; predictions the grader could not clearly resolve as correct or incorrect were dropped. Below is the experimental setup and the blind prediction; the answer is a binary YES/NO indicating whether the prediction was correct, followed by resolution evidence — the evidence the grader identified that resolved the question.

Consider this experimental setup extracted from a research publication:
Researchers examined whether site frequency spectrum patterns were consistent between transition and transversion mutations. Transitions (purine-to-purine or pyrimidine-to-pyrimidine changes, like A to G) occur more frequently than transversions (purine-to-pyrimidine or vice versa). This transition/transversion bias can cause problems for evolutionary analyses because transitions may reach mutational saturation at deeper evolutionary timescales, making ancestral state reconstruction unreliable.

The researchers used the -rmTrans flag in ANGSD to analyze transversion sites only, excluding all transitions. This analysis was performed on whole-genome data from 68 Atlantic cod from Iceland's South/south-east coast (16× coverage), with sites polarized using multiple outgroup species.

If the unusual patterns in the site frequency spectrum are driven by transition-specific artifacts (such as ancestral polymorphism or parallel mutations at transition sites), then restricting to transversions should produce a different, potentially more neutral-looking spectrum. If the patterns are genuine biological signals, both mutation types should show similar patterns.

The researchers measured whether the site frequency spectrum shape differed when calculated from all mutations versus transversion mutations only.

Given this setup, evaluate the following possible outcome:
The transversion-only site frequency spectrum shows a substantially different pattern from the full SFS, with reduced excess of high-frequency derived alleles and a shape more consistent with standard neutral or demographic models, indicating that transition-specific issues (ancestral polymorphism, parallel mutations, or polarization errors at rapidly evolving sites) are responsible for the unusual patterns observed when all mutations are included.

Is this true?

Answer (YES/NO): NO